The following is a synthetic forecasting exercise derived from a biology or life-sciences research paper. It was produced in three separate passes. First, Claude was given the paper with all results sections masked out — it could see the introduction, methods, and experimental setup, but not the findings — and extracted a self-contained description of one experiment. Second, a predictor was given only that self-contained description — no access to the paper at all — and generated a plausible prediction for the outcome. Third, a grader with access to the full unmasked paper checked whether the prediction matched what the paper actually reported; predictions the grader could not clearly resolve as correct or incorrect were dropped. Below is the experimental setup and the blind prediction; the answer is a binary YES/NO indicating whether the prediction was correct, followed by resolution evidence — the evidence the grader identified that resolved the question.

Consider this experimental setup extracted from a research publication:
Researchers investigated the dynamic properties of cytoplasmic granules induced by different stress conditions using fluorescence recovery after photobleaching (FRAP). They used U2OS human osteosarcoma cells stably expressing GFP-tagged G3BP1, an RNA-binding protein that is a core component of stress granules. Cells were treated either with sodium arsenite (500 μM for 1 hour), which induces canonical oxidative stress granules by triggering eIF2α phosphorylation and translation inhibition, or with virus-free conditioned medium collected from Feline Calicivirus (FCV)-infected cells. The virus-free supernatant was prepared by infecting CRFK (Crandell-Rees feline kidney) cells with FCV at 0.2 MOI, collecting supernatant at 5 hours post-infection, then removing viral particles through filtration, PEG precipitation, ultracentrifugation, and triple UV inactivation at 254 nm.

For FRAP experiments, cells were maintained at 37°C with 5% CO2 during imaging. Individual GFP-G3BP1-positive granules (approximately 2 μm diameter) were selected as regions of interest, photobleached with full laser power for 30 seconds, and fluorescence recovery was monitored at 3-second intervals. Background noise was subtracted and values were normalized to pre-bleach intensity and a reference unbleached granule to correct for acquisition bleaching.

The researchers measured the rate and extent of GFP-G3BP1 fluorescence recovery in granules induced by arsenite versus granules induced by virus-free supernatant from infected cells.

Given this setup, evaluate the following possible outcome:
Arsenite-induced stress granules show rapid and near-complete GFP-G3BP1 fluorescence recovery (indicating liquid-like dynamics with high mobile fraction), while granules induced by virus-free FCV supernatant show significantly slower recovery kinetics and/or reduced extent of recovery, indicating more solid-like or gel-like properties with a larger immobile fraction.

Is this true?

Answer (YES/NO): NO